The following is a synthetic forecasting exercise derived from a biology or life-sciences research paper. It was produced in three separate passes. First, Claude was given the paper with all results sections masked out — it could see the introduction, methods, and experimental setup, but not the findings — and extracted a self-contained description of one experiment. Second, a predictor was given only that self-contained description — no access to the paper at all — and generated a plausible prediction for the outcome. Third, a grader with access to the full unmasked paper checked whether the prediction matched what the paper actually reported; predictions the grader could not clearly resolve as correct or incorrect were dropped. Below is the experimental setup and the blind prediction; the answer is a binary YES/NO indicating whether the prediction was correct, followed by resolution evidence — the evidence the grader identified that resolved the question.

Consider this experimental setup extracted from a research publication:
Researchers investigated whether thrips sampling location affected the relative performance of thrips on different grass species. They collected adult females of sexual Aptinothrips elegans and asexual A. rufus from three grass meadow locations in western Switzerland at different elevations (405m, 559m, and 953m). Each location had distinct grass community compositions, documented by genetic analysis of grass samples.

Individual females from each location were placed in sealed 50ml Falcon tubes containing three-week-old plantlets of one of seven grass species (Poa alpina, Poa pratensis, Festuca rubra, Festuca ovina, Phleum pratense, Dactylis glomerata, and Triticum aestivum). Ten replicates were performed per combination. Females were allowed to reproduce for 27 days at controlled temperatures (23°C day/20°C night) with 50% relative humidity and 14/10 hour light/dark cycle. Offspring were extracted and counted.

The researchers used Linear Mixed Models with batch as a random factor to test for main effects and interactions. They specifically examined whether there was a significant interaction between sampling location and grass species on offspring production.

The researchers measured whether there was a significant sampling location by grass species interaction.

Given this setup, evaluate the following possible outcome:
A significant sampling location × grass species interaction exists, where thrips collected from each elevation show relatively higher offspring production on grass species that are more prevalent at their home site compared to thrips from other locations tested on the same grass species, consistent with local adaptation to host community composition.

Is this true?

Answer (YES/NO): NO